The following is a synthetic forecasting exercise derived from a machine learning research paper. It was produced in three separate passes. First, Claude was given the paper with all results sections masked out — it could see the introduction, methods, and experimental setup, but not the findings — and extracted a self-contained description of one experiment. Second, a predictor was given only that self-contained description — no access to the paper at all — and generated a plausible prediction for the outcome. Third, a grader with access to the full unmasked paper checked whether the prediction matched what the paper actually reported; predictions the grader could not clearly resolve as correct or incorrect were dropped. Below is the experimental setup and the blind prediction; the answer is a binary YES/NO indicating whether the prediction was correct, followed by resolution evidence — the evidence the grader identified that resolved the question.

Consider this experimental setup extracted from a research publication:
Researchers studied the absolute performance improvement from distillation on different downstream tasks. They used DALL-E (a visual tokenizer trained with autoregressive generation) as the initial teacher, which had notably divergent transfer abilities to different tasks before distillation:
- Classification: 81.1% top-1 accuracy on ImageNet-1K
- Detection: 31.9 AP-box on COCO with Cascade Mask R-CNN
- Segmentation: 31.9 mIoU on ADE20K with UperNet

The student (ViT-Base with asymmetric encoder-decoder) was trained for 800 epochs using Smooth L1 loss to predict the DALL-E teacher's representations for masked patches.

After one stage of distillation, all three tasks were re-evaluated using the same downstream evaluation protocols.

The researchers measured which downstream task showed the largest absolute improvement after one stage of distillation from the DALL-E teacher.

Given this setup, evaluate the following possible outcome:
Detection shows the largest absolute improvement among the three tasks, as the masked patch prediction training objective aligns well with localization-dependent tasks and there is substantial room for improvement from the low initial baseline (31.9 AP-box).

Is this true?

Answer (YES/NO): YES